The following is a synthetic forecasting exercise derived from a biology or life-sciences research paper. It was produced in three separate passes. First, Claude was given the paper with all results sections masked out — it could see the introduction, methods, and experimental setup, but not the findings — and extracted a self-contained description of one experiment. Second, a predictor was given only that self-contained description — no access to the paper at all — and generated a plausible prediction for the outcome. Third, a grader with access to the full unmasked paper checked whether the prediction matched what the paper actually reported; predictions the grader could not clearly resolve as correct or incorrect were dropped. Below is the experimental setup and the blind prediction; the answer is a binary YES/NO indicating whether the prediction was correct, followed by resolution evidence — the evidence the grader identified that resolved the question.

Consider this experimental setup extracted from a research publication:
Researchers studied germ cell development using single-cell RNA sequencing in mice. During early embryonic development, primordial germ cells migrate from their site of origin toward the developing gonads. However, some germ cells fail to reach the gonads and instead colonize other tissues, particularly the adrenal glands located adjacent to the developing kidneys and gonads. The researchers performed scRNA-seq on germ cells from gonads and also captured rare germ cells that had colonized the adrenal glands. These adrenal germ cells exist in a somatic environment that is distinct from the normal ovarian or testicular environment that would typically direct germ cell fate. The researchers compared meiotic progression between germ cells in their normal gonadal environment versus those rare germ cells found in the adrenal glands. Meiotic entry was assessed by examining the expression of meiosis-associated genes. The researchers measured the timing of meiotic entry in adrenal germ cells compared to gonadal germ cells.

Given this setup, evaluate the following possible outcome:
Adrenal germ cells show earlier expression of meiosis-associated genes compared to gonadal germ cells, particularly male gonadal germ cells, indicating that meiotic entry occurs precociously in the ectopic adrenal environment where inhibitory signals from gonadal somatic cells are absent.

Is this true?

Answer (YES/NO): NO